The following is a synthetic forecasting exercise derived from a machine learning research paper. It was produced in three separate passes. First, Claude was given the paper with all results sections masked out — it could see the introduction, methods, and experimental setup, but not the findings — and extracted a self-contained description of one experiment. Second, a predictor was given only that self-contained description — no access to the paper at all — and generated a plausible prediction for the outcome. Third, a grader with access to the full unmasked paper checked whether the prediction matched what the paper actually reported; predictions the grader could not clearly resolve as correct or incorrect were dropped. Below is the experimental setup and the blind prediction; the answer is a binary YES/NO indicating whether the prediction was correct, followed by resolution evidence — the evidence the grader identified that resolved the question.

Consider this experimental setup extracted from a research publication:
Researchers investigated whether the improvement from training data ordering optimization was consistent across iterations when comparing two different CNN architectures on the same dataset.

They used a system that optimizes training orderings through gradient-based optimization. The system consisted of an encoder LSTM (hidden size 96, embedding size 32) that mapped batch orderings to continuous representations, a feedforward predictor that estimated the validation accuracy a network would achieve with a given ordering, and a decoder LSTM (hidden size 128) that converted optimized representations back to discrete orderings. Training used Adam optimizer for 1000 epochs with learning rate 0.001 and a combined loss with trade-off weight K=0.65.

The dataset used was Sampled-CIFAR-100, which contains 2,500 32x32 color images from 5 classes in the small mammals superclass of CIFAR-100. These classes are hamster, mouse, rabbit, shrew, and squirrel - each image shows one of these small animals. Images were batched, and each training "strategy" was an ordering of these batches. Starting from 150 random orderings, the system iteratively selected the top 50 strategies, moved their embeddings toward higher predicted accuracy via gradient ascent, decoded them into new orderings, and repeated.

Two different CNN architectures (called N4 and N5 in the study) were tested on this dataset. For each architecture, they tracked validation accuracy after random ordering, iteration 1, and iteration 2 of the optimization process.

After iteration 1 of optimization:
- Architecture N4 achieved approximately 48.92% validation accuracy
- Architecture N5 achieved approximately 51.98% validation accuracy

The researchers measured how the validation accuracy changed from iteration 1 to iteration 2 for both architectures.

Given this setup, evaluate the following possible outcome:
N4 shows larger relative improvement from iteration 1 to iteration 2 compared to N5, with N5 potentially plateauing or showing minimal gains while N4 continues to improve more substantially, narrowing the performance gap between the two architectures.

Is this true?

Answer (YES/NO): YES